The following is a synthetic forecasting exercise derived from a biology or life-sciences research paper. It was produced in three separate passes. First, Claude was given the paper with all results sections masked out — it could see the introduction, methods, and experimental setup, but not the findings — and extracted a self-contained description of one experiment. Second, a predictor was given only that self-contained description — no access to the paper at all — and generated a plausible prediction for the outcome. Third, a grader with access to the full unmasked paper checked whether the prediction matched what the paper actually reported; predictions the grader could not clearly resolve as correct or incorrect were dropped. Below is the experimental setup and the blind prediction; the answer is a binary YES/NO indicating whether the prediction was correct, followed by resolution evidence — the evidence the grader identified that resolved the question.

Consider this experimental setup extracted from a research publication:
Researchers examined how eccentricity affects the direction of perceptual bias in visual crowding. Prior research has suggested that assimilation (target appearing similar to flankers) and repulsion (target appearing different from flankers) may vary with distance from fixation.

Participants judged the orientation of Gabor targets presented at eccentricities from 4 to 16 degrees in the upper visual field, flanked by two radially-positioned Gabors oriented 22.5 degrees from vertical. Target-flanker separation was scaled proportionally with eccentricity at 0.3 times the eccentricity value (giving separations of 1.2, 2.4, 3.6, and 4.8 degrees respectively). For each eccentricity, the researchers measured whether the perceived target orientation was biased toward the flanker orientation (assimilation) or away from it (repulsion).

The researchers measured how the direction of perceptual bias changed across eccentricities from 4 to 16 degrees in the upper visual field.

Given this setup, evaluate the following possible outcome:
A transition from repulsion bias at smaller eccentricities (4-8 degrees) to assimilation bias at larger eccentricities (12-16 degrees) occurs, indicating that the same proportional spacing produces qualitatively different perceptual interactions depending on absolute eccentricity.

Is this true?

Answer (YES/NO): NO